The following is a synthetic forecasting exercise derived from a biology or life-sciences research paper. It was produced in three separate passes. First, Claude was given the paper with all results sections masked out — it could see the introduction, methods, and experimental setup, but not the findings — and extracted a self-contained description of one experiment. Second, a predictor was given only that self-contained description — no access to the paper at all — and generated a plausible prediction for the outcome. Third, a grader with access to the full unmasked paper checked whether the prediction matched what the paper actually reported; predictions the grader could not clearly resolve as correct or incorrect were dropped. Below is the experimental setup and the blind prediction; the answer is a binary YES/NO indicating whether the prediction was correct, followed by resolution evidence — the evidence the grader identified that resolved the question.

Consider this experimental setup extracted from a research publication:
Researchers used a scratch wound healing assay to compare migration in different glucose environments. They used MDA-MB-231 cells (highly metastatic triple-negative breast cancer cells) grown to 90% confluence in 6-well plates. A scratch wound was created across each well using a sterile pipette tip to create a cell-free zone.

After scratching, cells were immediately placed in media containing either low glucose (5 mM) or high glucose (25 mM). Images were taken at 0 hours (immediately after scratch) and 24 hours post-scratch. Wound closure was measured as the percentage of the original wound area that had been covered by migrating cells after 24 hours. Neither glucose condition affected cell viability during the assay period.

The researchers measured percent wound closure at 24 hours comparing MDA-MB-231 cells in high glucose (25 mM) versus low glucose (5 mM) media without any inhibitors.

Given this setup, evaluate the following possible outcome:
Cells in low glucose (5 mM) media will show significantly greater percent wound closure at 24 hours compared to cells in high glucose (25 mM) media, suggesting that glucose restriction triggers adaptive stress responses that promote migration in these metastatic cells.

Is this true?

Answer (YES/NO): NO